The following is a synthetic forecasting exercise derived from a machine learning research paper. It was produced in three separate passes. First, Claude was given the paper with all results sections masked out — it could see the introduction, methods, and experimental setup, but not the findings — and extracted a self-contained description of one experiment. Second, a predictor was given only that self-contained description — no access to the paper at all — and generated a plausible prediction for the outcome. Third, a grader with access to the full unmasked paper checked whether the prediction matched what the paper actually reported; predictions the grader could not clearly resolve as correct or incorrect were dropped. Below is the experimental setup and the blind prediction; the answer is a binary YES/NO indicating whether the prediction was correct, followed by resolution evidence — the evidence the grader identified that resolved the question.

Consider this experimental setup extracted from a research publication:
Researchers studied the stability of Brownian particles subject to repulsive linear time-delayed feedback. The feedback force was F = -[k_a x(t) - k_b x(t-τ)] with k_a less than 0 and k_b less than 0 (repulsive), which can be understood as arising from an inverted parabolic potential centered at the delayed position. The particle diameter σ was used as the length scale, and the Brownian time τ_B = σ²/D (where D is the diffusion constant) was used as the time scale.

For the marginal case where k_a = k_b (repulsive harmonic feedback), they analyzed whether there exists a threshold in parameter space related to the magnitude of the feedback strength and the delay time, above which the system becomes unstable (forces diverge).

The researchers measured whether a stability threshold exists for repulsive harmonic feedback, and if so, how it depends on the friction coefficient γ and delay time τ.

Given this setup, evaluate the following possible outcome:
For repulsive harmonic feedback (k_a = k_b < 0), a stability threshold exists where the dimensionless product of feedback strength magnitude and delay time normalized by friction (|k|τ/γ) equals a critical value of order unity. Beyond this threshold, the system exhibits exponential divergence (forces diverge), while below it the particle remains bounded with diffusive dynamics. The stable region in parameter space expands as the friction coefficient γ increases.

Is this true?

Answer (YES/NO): YES